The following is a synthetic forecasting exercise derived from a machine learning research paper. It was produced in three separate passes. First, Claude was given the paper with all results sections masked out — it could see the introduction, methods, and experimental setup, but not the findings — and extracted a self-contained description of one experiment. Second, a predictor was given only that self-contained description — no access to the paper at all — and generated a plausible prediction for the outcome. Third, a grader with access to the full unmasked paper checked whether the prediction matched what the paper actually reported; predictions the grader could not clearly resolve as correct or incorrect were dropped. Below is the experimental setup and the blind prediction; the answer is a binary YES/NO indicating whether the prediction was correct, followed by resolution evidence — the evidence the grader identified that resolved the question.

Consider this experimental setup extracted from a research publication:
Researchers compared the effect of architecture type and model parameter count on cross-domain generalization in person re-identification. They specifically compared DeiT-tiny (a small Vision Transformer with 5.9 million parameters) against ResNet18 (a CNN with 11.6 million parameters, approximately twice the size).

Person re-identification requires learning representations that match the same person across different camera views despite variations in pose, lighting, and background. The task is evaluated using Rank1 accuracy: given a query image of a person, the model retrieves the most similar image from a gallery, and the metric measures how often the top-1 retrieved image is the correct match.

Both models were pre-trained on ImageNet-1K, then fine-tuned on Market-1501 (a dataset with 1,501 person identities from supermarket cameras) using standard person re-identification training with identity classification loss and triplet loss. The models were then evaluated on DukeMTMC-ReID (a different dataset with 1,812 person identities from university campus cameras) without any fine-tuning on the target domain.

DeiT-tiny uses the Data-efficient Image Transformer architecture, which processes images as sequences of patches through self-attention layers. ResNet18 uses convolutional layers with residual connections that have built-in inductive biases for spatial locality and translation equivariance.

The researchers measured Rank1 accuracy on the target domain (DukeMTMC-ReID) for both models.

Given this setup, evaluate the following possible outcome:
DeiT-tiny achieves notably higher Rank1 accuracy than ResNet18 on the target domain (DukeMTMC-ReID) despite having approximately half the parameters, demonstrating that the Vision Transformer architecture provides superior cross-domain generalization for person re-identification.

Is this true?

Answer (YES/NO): YES